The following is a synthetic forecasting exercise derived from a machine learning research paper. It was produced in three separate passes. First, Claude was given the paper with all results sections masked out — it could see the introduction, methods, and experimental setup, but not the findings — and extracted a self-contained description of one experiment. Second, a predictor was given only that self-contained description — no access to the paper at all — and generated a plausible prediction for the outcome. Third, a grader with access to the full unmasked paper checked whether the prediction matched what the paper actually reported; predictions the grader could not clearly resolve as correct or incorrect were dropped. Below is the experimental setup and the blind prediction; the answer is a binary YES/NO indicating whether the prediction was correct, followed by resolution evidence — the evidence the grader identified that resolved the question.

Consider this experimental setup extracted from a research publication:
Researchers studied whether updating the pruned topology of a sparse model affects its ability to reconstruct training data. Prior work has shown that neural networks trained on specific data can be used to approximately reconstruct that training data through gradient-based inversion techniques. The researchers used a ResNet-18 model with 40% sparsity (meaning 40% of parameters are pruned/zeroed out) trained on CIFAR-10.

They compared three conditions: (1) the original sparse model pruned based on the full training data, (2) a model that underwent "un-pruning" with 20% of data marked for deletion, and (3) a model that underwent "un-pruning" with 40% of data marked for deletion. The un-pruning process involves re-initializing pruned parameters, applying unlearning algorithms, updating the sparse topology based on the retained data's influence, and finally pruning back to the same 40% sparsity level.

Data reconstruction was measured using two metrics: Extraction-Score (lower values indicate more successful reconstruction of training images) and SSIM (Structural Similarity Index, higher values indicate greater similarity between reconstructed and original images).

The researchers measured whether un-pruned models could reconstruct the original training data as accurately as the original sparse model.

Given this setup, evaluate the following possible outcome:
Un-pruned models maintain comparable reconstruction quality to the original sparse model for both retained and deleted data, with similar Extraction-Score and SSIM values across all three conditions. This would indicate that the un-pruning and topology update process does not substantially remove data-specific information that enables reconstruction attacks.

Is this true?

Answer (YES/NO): NO